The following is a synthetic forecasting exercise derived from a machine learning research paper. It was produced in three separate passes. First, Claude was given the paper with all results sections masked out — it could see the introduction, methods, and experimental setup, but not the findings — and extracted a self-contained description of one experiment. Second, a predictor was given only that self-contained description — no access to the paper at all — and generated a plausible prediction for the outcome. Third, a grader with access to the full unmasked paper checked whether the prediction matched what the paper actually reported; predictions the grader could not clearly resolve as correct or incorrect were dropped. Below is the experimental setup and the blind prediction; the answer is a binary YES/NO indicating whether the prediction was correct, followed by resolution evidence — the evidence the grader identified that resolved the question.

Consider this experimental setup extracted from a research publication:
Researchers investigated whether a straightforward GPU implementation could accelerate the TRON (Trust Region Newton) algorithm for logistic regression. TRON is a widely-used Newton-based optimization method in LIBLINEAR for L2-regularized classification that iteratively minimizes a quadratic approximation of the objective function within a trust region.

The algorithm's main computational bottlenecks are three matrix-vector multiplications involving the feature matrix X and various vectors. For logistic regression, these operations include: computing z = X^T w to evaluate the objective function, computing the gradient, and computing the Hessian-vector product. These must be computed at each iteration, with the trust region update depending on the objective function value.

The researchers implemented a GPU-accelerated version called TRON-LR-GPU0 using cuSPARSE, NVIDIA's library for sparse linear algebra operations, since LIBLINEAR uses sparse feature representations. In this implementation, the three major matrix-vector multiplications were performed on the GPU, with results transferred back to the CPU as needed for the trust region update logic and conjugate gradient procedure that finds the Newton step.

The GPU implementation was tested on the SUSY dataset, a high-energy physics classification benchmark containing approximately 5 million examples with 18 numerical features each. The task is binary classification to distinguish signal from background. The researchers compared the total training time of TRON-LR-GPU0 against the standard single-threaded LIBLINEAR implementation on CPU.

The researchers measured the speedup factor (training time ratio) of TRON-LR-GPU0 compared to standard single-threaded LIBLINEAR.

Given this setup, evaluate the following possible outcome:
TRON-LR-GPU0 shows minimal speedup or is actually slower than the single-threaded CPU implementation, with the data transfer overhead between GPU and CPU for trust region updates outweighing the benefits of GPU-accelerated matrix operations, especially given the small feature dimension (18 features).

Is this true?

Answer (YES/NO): YES